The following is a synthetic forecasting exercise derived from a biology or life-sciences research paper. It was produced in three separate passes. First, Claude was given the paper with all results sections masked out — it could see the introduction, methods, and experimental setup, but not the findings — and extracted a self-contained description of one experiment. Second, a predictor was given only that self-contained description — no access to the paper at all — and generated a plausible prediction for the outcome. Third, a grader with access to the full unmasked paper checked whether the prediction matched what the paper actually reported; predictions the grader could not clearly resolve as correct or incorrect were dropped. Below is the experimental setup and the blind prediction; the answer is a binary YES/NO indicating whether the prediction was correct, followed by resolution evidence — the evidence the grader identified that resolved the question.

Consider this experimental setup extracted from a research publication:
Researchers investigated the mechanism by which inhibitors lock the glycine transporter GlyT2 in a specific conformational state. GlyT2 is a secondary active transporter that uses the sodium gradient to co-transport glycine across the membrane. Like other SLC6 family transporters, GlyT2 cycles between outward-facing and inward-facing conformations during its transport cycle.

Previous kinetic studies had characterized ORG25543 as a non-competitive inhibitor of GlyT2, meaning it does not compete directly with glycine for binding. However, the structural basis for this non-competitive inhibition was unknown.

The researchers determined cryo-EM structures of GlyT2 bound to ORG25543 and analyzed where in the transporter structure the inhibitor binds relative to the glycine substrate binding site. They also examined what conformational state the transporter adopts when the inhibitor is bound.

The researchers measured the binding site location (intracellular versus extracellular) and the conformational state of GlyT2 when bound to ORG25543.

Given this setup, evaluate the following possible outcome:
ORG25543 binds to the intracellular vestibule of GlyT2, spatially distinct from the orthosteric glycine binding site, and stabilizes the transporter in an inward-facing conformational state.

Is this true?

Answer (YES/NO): NO